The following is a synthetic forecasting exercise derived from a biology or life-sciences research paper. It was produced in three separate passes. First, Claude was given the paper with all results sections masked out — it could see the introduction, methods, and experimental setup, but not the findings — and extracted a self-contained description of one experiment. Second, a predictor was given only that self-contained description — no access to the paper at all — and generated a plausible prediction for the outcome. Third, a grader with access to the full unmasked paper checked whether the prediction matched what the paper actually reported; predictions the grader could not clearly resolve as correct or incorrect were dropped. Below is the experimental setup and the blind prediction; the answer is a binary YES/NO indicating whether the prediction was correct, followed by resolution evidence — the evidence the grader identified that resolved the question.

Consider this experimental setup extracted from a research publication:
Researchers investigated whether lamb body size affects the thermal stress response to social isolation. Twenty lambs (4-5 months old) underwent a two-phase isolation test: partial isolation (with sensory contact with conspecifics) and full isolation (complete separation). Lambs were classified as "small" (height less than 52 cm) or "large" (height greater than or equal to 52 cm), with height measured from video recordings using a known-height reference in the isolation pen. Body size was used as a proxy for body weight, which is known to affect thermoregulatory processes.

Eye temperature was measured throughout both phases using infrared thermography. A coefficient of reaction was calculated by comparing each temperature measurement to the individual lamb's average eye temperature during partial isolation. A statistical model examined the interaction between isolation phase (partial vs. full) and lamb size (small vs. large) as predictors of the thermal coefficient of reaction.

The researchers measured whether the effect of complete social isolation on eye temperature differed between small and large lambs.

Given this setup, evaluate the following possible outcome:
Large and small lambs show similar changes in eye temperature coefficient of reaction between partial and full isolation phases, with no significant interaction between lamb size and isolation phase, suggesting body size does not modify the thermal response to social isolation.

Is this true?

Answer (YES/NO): NO